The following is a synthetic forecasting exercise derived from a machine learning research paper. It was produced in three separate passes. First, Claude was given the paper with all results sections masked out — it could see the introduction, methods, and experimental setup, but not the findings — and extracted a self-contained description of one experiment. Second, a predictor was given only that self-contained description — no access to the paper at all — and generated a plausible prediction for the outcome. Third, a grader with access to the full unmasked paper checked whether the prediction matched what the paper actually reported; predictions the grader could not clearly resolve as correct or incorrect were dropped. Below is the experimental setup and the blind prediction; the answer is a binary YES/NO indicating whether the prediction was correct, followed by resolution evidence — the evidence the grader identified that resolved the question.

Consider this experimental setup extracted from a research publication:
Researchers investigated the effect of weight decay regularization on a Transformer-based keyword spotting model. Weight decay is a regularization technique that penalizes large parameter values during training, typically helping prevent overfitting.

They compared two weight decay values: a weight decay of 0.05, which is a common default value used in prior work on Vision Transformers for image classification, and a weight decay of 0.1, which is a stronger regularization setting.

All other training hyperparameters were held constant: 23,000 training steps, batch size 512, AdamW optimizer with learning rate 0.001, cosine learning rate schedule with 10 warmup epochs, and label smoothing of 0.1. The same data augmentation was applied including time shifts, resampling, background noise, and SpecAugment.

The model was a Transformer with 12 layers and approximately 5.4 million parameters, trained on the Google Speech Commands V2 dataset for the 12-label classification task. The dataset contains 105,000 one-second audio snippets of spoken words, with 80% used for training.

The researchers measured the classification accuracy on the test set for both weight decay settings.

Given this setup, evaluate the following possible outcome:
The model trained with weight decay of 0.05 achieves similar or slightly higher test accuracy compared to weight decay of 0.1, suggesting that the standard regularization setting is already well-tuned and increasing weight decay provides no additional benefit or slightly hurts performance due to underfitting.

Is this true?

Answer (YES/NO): NO